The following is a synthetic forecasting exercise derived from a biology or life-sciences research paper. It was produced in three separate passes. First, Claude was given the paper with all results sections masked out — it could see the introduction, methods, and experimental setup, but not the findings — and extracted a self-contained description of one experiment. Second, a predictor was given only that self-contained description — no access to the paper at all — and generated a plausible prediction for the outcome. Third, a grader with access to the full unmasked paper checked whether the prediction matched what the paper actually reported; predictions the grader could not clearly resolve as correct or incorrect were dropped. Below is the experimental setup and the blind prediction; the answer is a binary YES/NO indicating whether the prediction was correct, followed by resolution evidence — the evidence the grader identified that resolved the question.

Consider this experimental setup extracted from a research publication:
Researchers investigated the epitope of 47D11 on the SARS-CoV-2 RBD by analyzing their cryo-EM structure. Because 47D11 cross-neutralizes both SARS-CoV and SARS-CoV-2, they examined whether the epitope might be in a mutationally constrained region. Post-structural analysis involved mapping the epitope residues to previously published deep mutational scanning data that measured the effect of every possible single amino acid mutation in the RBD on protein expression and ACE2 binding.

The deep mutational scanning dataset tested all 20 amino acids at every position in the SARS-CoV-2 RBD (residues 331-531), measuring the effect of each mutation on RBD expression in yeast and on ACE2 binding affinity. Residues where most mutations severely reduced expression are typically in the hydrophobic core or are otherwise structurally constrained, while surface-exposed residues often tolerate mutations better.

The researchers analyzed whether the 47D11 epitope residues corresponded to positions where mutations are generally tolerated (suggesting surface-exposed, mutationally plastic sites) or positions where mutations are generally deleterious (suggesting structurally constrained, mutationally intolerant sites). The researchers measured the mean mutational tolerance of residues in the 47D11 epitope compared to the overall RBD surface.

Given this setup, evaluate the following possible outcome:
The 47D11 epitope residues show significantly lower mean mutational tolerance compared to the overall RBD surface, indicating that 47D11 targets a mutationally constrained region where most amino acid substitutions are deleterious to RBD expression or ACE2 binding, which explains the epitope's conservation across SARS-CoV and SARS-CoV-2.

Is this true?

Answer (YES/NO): YES